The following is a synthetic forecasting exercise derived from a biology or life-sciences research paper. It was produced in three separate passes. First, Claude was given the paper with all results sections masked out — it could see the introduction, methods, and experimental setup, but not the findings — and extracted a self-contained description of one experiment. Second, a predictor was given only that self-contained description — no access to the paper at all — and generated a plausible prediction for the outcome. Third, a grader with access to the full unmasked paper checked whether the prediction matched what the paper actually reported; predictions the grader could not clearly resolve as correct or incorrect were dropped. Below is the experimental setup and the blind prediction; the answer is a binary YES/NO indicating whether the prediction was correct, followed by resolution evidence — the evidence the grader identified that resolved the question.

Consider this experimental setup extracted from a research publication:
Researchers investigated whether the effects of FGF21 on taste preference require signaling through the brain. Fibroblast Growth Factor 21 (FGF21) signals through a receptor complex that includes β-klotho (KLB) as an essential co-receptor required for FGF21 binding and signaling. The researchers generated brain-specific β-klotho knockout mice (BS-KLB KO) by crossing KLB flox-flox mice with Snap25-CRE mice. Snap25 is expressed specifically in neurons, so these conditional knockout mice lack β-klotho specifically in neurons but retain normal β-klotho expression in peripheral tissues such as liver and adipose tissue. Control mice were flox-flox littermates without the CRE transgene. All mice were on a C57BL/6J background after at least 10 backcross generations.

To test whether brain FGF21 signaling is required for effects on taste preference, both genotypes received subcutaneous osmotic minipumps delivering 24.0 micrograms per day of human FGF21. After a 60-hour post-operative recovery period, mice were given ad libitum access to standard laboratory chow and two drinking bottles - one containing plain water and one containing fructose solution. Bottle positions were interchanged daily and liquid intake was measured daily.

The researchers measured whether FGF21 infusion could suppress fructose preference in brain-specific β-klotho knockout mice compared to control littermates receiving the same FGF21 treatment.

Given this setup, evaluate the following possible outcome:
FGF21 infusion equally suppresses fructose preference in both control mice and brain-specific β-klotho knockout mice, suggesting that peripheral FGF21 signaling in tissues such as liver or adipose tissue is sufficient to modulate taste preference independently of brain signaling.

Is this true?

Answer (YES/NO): NO